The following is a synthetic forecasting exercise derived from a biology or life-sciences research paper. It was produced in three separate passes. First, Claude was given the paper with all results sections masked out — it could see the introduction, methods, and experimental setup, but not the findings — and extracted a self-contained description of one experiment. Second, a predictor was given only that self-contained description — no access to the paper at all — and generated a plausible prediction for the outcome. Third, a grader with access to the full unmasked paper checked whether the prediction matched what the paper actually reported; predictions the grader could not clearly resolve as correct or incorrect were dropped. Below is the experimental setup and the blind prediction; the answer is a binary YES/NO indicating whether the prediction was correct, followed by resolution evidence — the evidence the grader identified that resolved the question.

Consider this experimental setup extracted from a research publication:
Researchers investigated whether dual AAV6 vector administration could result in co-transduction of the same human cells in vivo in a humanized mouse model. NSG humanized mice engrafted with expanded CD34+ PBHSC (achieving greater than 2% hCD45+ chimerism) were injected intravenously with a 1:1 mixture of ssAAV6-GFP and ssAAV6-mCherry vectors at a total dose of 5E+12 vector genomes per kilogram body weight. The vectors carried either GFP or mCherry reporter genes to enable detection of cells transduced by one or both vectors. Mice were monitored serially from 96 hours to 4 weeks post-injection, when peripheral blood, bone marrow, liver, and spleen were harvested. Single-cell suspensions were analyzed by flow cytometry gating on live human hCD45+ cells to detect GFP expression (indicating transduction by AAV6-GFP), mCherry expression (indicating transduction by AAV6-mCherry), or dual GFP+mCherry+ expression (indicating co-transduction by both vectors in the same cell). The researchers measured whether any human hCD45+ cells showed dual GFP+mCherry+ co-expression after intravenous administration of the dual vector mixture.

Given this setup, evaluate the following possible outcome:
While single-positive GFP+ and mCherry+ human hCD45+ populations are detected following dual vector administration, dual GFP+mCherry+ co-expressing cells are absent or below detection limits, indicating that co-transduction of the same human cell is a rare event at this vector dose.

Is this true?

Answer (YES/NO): NO